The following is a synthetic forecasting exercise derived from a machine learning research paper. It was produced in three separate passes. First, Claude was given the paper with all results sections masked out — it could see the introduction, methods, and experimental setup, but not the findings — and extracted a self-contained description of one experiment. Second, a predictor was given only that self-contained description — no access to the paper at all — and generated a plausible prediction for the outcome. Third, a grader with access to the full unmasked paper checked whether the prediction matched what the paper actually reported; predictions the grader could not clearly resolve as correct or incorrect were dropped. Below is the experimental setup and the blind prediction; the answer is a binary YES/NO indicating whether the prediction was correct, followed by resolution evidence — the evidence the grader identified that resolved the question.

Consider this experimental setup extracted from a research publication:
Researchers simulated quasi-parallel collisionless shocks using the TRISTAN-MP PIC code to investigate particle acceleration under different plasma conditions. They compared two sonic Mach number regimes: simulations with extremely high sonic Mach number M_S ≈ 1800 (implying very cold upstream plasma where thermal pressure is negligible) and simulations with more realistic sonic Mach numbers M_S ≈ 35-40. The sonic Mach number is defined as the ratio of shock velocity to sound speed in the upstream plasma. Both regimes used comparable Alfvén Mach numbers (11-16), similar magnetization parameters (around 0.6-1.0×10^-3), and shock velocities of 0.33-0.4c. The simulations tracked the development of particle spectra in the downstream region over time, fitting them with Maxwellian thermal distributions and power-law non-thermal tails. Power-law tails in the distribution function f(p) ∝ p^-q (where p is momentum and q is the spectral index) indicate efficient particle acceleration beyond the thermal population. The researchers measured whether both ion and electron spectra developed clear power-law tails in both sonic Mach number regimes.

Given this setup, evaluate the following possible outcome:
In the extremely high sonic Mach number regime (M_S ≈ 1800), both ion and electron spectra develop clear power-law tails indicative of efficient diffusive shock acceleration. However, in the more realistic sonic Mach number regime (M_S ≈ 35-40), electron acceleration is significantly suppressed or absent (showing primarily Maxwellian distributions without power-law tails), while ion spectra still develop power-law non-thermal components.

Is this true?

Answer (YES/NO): NO